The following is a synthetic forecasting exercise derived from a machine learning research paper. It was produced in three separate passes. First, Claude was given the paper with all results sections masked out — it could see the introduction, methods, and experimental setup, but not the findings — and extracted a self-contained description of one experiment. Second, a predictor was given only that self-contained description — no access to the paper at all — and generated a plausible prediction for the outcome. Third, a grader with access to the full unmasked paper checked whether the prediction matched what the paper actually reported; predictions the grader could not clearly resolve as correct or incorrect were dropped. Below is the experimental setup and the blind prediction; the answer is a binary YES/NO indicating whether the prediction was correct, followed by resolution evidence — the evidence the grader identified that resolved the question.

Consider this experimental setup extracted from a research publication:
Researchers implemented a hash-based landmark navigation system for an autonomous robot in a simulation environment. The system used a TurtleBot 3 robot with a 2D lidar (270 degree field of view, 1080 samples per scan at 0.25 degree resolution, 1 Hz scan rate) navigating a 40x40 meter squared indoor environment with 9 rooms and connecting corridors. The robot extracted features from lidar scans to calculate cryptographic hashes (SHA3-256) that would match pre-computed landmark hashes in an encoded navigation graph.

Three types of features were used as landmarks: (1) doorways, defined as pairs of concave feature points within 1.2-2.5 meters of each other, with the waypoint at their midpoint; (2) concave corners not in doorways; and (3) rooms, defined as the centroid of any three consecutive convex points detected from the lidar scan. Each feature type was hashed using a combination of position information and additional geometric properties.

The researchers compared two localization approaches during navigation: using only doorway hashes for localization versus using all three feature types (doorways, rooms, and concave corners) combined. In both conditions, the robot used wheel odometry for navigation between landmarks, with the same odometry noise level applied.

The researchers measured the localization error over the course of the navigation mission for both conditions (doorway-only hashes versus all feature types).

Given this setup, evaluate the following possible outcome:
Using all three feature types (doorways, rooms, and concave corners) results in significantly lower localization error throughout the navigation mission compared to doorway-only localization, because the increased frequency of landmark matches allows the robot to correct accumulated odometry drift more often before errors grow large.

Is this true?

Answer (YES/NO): NO